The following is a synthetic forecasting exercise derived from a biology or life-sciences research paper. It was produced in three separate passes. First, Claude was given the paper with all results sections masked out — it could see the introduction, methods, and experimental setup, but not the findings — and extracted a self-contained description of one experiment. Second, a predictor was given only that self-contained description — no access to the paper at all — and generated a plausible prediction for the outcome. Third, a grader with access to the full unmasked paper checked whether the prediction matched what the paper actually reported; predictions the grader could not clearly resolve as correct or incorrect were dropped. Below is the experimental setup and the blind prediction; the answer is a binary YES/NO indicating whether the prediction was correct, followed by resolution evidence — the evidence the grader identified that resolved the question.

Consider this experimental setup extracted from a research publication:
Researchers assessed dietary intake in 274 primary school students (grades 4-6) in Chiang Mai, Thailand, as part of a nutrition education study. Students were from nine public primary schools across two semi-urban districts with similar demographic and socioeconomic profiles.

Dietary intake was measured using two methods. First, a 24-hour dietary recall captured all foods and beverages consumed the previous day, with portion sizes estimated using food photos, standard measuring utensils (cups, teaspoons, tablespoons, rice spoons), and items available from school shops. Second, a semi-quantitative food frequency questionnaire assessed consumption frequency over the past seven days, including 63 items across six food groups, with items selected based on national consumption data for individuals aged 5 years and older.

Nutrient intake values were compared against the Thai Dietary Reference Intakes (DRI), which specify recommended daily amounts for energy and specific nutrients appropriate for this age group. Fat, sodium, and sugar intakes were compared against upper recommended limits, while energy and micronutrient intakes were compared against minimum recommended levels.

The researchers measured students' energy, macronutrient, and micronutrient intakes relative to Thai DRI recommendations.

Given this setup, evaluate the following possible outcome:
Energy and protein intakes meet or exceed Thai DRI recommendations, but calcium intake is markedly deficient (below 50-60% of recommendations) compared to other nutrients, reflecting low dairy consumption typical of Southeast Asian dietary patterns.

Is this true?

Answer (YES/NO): NO